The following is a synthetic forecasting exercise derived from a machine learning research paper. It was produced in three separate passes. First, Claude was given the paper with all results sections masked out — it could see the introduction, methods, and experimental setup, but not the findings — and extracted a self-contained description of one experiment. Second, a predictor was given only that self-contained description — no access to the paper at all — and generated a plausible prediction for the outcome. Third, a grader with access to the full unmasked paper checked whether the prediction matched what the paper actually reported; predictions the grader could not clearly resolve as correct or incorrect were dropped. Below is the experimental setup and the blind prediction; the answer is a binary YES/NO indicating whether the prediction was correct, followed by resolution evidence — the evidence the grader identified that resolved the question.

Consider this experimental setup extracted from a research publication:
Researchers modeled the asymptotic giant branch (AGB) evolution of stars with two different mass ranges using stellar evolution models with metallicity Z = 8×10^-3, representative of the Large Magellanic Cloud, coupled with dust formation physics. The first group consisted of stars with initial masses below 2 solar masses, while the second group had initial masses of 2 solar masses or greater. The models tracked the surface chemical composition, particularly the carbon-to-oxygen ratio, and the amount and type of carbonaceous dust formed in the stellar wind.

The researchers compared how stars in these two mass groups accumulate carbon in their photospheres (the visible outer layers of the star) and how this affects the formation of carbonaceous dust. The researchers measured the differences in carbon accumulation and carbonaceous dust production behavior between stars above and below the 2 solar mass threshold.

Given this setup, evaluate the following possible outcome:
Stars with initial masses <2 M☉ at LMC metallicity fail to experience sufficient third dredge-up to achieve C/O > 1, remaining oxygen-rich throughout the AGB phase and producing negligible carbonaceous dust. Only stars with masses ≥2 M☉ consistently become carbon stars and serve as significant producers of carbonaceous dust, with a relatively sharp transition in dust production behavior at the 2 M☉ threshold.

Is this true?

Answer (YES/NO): NO